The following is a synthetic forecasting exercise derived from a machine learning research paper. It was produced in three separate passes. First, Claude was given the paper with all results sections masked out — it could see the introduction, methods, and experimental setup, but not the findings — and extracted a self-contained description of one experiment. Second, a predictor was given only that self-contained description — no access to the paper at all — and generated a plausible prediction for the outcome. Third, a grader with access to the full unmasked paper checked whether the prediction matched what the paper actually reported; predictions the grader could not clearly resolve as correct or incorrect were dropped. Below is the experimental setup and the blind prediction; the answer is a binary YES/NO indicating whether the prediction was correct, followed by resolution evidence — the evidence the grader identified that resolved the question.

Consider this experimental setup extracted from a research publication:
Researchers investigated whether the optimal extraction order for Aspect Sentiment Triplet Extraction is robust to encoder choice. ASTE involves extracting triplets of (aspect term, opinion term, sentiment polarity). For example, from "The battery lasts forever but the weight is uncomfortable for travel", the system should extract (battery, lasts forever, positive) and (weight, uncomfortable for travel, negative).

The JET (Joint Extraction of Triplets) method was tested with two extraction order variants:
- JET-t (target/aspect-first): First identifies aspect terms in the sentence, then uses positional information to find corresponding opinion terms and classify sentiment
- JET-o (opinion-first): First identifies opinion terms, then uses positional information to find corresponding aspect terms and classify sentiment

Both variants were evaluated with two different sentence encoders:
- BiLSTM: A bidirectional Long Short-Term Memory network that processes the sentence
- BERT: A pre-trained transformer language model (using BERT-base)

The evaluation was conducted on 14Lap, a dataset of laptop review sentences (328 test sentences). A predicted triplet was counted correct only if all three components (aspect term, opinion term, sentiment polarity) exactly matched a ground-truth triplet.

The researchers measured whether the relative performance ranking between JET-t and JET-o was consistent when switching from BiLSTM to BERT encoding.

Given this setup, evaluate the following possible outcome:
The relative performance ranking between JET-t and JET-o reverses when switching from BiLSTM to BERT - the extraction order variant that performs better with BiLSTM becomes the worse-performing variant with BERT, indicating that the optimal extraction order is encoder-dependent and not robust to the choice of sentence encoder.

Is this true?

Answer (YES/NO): NO